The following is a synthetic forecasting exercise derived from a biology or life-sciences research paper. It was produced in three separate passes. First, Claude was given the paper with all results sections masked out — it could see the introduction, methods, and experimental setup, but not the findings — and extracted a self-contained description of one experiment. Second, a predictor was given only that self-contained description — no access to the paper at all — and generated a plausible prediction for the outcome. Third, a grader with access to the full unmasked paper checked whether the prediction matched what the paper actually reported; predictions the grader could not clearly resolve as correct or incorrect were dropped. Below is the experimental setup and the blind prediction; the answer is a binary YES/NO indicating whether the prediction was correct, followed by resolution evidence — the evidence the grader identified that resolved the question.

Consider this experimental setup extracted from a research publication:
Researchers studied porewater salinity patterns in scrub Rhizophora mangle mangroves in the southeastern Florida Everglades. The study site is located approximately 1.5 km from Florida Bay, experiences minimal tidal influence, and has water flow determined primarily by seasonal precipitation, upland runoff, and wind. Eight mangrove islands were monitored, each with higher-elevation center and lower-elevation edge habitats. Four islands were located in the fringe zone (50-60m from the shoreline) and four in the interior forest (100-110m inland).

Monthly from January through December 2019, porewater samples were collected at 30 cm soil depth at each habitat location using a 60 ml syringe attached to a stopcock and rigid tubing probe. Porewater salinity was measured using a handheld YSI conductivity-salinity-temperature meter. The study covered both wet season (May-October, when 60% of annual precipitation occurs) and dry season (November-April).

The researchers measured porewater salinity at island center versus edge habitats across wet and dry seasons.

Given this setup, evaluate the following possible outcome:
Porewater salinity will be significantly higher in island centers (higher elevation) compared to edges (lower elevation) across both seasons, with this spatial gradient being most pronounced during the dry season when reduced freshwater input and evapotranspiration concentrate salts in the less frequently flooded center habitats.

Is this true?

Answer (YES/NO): NO